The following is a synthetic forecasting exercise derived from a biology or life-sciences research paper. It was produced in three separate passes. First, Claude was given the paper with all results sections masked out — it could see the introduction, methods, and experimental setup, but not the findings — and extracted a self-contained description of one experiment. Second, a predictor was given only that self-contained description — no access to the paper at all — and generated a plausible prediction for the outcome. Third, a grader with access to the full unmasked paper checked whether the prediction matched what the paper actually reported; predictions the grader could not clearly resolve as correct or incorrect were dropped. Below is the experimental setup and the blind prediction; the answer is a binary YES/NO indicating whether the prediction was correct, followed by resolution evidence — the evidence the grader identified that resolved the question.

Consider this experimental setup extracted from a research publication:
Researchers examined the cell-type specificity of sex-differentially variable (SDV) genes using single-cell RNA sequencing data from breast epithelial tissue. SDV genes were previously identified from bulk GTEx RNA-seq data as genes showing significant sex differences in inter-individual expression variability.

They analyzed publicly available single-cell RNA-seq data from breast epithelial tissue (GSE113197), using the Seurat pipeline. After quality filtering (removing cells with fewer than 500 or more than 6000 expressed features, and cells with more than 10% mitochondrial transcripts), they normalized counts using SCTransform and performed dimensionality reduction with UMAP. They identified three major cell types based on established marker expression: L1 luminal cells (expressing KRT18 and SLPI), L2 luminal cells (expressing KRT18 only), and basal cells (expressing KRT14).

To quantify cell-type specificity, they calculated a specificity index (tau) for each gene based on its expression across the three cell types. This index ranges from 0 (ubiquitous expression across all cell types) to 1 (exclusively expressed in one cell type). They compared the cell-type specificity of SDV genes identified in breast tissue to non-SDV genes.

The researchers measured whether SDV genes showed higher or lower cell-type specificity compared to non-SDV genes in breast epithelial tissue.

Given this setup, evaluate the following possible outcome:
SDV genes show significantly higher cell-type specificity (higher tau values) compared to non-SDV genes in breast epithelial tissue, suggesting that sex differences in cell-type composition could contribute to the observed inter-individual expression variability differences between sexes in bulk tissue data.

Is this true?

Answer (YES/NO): YES